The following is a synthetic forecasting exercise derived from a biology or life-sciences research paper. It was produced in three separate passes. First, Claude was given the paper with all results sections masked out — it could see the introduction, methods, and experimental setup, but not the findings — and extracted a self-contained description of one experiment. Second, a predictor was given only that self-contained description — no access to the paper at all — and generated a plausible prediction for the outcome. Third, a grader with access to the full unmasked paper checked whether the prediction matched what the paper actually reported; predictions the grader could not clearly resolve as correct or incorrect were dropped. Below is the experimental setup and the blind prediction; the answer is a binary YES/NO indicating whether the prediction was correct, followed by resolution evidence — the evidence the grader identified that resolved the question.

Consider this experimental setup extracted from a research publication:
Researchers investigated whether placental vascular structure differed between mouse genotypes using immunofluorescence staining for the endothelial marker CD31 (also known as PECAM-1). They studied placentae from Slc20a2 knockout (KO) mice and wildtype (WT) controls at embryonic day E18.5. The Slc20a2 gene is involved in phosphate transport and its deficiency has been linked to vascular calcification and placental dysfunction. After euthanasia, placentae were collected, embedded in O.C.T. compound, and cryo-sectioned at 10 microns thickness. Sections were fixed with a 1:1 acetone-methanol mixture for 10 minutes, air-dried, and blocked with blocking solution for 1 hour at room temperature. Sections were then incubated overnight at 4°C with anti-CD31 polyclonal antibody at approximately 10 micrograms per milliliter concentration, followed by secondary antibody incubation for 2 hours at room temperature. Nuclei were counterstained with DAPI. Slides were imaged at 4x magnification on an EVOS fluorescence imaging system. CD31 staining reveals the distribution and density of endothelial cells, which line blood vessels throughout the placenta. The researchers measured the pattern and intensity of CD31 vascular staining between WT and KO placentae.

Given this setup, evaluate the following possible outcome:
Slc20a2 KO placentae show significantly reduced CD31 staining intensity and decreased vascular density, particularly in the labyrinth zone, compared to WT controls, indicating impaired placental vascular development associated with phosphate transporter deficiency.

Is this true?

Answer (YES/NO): NO